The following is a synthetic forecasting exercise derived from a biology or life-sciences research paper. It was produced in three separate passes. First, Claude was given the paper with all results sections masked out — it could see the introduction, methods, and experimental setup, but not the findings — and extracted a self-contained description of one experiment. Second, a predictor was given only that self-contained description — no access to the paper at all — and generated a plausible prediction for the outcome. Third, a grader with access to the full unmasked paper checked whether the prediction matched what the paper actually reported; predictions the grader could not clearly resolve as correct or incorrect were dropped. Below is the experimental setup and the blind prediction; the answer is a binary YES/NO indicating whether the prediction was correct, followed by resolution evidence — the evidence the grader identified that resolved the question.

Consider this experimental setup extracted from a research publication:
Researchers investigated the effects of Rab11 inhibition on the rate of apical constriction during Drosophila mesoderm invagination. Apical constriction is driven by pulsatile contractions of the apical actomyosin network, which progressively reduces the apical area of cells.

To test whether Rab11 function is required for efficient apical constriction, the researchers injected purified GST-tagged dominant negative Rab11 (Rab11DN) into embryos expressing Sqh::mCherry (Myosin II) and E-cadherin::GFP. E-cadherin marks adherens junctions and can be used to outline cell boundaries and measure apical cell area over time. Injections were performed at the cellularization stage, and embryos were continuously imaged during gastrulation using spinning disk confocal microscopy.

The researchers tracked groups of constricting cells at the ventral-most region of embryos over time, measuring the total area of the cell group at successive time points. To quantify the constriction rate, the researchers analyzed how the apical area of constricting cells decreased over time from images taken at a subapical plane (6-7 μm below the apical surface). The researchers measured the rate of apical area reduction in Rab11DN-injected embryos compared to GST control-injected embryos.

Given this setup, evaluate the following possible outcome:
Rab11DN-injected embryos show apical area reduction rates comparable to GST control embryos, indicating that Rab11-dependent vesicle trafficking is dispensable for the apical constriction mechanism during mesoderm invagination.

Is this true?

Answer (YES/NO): NO